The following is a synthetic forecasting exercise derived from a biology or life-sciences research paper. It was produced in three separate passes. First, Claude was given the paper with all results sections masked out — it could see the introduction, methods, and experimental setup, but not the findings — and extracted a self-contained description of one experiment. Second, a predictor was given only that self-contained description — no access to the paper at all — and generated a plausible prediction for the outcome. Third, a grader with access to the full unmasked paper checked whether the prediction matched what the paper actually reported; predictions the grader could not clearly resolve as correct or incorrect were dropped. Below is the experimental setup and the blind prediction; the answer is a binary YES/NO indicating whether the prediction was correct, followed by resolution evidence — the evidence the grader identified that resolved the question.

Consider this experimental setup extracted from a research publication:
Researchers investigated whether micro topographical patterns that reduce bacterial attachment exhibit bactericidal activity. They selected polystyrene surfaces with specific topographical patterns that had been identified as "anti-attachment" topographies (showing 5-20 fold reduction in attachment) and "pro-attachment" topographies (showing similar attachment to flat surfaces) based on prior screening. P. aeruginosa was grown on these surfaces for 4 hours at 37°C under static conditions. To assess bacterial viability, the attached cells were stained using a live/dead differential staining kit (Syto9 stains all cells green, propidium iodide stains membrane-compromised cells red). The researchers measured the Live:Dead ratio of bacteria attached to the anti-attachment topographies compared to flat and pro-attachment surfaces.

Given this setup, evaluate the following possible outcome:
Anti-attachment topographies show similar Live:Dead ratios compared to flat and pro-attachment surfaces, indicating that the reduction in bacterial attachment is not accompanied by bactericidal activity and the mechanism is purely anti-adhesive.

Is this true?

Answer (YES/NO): YES